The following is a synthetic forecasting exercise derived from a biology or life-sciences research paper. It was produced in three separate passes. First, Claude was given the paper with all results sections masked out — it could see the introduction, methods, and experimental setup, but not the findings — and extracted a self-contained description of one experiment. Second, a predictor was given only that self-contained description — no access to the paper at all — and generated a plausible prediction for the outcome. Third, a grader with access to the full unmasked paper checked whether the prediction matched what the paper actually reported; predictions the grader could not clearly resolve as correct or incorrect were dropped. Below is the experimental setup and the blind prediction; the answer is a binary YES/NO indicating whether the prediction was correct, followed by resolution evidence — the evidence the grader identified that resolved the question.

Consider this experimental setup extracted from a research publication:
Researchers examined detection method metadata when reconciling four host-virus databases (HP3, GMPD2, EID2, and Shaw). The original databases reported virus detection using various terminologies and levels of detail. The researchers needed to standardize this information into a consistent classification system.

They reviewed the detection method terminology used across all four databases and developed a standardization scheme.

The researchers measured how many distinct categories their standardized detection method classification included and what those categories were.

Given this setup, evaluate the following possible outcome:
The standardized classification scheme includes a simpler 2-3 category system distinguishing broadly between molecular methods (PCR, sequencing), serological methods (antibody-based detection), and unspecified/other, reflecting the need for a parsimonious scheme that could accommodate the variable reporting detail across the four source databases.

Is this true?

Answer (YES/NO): NO